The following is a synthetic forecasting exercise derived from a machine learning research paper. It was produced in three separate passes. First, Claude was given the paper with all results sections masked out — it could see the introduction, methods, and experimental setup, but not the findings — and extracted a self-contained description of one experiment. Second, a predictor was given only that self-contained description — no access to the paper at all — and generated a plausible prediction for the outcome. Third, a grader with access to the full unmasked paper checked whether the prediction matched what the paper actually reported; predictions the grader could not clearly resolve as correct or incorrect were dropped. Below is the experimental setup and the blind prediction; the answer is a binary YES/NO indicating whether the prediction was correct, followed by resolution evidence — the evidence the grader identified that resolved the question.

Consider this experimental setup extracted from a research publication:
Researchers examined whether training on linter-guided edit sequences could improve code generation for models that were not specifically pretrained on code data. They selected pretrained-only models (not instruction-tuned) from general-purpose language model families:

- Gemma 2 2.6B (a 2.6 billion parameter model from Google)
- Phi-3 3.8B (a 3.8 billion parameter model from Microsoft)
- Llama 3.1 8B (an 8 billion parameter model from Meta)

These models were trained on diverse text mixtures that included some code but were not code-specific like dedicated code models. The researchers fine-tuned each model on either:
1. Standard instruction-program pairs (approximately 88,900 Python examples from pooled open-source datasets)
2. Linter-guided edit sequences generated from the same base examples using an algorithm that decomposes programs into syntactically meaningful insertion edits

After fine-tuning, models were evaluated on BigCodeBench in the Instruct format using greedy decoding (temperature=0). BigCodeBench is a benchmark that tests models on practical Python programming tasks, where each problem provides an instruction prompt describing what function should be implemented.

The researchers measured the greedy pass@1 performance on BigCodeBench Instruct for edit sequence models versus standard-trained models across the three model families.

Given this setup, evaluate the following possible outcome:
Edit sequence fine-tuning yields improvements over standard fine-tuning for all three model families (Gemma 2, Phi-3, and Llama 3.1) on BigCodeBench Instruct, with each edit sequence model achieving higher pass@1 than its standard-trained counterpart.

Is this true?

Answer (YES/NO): NO